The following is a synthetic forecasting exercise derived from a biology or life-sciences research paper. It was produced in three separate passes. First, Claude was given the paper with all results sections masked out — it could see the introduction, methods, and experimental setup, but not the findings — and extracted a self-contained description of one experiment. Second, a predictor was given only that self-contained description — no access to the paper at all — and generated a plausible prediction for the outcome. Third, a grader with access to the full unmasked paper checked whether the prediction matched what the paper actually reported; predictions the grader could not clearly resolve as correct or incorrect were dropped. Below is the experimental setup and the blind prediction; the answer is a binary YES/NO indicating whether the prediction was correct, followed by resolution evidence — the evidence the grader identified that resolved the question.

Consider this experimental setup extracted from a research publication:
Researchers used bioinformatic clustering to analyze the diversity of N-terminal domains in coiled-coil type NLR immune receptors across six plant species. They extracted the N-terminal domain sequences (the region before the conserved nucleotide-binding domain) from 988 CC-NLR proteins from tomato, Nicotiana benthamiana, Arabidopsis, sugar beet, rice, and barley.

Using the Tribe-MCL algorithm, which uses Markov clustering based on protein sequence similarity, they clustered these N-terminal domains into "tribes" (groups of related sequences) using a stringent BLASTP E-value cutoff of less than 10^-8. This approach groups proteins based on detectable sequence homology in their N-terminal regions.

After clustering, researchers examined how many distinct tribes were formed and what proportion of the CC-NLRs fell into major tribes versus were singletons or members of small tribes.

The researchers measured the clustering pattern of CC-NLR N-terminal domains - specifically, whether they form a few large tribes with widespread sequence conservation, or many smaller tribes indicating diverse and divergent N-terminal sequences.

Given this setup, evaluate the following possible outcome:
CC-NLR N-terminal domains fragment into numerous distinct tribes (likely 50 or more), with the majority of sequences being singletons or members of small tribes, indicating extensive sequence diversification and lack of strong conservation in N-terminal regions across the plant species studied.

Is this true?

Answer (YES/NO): NO